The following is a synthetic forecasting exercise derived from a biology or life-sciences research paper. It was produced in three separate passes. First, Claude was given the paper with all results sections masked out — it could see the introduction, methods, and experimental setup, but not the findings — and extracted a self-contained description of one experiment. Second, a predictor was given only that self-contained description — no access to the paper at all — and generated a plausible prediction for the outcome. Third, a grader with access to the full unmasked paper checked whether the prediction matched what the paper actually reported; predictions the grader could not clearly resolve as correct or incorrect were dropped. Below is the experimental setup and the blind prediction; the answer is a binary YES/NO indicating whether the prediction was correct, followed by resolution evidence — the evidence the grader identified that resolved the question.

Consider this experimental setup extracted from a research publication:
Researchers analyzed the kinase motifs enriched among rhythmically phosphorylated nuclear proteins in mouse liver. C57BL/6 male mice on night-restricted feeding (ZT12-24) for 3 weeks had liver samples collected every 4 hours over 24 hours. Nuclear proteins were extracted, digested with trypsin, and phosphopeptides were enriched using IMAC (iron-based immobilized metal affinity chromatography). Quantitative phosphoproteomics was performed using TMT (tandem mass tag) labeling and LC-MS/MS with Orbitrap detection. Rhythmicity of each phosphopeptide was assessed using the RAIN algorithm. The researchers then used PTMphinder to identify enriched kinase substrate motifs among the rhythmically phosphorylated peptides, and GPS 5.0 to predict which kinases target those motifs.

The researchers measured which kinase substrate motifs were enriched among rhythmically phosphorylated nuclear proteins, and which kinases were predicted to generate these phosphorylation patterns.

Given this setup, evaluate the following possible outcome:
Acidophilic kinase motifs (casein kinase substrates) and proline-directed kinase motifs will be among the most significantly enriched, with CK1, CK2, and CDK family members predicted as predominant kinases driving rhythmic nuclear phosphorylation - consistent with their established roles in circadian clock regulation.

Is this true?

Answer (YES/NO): NO